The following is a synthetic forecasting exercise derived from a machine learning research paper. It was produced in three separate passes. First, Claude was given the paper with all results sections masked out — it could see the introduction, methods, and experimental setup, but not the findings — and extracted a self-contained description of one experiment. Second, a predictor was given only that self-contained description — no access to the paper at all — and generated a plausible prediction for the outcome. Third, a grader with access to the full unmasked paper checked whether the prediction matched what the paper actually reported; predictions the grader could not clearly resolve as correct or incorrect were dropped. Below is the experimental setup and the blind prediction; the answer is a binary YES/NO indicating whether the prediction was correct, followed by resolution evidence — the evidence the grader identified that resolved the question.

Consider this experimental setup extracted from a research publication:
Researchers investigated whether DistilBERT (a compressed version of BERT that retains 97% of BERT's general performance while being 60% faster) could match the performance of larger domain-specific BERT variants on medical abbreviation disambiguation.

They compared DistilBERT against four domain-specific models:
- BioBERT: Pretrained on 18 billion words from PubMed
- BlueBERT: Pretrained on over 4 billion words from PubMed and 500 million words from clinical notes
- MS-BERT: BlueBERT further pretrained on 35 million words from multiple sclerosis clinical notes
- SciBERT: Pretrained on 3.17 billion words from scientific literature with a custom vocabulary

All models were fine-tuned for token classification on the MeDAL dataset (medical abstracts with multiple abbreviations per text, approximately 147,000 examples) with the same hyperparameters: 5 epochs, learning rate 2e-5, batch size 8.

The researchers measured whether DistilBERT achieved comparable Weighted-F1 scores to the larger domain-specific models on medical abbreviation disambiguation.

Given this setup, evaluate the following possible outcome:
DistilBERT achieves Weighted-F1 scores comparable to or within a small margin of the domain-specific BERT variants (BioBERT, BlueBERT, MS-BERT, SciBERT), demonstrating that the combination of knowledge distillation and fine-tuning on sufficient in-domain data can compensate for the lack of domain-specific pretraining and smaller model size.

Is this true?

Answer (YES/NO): NO